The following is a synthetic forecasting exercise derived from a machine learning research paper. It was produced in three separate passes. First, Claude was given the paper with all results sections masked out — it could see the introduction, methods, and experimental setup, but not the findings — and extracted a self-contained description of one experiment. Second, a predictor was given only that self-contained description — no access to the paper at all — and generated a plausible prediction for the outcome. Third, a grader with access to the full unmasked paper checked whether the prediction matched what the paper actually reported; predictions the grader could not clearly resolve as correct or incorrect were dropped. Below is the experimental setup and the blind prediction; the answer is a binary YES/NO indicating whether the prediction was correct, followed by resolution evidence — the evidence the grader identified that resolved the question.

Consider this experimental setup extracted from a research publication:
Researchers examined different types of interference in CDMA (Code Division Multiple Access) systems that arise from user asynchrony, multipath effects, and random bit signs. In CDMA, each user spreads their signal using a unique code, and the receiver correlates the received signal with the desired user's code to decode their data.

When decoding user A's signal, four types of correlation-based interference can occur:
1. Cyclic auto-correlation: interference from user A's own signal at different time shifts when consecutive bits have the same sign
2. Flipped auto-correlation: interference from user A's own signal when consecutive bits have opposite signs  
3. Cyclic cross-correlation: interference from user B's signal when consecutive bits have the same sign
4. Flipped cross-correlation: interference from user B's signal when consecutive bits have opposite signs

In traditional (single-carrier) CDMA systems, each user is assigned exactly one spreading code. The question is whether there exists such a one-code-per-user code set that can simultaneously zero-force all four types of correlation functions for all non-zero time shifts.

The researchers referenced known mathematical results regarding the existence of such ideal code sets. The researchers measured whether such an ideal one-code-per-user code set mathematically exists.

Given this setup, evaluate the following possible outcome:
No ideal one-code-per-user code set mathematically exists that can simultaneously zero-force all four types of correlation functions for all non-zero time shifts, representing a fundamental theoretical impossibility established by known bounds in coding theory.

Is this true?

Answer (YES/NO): YES